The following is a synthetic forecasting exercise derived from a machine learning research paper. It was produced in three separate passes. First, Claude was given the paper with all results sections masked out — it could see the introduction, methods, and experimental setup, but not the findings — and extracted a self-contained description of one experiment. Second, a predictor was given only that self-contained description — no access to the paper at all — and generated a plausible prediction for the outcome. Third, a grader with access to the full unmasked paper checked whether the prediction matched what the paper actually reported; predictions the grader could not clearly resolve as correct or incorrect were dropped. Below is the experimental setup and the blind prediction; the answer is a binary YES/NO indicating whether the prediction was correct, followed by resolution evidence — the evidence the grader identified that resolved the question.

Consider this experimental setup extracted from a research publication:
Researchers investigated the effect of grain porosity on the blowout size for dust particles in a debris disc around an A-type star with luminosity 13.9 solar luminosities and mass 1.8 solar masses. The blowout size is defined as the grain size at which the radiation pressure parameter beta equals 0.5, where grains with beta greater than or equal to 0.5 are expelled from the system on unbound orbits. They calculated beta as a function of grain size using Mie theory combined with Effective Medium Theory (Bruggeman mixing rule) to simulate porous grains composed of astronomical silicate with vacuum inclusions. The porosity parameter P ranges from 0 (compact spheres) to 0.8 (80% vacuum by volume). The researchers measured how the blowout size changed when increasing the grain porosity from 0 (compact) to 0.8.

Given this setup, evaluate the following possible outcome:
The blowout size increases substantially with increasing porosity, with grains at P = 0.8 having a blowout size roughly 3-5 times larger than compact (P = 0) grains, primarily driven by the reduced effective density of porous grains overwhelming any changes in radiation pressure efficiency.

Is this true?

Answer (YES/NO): YES